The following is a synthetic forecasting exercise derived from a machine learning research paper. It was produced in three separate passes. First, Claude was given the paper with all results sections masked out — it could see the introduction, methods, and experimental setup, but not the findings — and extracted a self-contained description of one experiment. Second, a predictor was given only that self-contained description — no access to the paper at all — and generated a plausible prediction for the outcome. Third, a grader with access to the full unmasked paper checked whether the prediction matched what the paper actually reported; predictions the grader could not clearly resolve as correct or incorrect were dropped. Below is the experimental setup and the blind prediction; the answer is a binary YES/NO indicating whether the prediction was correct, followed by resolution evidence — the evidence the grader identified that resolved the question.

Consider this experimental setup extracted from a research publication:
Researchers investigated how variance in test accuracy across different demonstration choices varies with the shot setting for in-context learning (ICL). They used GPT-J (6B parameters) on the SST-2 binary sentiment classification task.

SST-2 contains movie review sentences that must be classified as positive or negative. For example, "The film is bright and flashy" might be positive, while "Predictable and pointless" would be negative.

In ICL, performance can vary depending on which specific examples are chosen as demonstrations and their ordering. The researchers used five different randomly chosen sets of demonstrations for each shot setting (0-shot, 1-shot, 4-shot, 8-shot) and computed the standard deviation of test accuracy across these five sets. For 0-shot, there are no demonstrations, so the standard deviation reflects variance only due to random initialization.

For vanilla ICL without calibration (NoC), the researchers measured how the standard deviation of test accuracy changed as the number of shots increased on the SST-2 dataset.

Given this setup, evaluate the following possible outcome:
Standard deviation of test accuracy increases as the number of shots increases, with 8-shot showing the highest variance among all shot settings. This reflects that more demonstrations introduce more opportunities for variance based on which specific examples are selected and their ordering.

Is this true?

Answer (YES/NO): NO